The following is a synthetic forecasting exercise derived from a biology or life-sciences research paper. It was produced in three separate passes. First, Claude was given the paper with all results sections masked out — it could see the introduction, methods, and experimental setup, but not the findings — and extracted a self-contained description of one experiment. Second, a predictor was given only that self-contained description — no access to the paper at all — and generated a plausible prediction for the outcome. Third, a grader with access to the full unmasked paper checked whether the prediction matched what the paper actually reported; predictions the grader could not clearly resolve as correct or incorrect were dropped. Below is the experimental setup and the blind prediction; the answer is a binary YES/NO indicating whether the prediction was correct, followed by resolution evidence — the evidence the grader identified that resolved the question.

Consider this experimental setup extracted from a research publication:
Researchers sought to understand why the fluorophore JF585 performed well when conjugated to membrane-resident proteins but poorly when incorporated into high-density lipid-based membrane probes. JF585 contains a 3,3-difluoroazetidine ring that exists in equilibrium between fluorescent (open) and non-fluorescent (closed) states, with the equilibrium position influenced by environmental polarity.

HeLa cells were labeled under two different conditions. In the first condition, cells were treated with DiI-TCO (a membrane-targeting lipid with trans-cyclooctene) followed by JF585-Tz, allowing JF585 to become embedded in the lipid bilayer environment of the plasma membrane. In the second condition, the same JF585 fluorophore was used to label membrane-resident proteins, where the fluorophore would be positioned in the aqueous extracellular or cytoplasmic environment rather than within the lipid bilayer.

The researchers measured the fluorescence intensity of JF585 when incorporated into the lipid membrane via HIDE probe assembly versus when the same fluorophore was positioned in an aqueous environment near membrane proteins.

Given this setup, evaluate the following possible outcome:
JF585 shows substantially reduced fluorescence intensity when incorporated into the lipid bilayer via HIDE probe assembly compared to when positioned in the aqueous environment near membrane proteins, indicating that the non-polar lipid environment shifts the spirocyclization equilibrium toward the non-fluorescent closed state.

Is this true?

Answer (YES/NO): YES